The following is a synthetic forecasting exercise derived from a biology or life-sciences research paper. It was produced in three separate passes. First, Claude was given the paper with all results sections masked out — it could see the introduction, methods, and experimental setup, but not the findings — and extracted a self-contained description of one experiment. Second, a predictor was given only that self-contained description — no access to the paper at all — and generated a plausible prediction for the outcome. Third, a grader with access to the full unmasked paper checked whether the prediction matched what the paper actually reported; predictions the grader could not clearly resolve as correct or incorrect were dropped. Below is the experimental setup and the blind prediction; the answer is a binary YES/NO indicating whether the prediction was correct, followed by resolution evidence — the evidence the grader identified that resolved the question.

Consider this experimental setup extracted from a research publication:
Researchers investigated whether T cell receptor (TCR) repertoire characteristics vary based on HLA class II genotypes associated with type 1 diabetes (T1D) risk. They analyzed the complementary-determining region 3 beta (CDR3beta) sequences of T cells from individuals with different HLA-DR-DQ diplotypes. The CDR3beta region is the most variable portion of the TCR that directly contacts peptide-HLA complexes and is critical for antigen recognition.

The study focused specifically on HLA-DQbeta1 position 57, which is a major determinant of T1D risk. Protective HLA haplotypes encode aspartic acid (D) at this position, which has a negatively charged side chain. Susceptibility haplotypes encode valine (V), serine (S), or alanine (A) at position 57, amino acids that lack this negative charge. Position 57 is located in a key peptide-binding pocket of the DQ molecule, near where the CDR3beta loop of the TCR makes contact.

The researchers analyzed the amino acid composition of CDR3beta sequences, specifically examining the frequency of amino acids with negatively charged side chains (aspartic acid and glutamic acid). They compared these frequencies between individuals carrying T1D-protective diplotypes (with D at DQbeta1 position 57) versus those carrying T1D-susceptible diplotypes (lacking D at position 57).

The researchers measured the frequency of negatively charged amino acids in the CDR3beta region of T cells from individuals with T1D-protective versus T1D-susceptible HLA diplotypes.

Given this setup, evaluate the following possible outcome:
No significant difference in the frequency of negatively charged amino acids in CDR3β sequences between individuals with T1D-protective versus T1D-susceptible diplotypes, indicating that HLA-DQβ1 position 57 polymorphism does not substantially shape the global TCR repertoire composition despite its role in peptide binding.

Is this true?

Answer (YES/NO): NO